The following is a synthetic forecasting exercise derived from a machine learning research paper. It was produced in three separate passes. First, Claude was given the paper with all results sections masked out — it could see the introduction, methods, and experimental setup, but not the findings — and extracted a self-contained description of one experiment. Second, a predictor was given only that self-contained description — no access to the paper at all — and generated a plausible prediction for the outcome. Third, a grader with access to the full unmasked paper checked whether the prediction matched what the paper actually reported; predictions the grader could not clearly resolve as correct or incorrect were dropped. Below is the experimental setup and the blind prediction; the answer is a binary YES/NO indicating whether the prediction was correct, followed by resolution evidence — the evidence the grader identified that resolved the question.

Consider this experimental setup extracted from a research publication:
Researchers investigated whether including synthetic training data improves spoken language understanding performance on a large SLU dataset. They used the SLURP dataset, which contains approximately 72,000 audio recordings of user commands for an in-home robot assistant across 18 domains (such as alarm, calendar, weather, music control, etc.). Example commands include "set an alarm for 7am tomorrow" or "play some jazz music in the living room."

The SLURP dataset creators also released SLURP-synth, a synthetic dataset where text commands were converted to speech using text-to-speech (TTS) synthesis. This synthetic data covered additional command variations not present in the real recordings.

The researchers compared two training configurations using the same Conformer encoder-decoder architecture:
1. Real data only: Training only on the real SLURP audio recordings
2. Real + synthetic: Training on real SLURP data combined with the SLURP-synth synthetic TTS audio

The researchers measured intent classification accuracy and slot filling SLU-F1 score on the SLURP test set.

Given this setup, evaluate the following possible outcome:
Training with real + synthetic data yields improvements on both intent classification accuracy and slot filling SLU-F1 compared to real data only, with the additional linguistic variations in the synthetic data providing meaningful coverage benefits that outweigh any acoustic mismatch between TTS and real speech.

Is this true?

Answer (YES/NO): YES